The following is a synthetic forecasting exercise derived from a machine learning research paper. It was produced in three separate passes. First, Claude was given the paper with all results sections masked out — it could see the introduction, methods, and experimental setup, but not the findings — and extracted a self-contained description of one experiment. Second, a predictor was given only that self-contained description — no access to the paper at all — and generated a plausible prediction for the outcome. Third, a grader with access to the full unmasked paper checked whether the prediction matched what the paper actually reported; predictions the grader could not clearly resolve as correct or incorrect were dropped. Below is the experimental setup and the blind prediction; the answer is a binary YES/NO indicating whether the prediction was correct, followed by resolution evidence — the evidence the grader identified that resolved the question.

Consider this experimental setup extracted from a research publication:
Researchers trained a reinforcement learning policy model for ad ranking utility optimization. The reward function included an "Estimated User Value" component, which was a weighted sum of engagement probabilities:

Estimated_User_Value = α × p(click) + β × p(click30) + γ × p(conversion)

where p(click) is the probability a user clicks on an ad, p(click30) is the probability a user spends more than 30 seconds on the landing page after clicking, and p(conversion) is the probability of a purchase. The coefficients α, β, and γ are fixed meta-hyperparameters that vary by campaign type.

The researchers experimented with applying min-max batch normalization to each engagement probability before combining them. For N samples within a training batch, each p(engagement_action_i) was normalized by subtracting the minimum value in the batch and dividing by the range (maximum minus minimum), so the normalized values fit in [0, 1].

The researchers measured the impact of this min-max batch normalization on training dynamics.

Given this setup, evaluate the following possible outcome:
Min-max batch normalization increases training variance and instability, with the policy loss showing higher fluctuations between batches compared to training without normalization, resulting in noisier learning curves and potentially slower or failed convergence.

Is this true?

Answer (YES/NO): NO